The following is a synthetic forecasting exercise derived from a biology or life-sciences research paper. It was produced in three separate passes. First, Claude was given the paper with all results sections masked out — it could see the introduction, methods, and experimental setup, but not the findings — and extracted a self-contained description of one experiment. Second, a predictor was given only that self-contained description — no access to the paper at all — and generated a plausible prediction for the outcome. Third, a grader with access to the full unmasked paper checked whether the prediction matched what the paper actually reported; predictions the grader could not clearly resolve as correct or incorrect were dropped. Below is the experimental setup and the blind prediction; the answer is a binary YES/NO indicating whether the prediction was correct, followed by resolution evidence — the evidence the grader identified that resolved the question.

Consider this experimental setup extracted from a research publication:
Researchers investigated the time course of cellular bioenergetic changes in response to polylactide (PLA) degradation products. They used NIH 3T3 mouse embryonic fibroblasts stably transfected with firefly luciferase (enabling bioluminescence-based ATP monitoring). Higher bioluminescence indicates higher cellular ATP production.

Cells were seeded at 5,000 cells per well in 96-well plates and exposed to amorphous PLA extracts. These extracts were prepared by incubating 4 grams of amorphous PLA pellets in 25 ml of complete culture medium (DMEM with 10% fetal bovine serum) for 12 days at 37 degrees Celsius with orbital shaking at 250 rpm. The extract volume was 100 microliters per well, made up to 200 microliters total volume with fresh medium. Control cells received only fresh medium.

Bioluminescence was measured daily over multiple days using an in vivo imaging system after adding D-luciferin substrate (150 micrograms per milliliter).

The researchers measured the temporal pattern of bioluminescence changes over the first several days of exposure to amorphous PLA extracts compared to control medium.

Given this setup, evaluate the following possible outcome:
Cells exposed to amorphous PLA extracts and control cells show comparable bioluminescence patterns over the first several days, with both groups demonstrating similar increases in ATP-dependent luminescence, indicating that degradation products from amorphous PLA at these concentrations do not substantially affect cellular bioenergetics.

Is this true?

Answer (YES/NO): YES